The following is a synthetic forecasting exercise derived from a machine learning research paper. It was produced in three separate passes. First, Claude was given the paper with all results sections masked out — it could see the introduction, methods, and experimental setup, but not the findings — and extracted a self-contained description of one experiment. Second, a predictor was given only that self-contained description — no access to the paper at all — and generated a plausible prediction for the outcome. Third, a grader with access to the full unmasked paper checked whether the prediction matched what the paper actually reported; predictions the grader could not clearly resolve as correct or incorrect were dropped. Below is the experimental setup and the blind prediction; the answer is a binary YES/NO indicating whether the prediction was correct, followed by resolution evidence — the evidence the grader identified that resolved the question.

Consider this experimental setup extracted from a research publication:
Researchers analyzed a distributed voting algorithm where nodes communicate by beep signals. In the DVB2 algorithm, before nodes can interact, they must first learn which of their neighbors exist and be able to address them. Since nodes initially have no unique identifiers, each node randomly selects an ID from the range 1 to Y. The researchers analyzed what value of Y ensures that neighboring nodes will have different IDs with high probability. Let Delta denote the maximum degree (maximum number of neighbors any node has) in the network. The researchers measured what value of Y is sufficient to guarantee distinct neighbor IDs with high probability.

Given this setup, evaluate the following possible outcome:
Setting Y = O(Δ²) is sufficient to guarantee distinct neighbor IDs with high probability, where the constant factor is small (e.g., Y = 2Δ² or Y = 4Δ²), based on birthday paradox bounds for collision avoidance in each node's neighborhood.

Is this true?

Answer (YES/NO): NO